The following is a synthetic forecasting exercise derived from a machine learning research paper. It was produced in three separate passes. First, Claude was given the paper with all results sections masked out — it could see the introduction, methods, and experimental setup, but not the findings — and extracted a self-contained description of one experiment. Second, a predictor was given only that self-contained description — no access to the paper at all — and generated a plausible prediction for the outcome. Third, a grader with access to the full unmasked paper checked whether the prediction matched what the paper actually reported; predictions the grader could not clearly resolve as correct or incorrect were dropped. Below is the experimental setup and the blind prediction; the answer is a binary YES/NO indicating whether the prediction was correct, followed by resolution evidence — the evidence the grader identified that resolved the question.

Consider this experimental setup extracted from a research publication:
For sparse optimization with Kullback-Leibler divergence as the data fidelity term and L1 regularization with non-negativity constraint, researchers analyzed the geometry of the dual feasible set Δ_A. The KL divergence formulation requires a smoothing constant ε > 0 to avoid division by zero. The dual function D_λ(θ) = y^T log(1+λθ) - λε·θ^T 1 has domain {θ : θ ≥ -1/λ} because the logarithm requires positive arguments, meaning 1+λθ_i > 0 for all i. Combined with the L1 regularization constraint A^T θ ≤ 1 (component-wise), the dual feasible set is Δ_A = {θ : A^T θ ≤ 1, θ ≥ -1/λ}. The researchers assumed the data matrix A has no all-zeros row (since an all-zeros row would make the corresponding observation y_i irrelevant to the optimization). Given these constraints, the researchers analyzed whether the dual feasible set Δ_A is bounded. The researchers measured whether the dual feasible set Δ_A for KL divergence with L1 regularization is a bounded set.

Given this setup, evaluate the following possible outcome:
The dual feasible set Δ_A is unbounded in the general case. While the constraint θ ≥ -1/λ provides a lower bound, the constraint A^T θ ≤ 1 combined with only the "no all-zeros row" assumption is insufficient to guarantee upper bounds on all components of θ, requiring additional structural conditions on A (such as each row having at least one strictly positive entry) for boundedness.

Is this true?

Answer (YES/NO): NO